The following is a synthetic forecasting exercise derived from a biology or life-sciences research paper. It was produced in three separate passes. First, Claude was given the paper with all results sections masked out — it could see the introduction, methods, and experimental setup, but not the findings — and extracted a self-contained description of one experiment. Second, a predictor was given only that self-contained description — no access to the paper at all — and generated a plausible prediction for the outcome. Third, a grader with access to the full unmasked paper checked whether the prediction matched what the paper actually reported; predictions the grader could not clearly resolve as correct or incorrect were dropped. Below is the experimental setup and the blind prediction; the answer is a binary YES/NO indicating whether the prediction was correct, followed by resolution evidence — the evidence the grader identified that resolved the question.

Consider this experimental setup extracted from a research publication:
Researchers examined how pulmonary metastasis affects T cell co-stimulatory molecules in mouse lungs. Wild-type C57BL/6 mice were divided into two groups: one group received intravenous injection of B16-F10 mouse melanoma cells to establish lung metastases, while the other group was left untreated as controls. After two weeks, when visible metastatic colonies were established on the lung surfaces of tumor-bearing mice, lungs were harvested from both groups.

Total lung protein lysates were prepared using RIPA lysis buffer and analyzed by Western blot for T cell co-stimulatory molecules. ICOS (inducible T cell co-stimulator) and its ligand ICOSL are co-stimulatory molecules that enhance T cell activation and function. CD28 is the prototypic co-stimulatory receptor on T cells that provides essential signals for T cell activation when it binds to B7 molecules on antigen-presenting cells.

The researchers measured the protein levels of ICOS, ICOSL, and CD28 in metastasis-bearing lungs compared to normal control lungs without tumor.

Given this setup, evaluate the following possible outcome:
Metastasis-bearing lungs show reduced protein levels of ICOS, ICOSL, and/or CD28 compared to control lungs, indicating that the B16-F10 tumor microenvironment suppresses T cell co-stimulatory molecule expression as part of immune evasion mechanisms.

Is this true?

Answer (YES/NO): YES